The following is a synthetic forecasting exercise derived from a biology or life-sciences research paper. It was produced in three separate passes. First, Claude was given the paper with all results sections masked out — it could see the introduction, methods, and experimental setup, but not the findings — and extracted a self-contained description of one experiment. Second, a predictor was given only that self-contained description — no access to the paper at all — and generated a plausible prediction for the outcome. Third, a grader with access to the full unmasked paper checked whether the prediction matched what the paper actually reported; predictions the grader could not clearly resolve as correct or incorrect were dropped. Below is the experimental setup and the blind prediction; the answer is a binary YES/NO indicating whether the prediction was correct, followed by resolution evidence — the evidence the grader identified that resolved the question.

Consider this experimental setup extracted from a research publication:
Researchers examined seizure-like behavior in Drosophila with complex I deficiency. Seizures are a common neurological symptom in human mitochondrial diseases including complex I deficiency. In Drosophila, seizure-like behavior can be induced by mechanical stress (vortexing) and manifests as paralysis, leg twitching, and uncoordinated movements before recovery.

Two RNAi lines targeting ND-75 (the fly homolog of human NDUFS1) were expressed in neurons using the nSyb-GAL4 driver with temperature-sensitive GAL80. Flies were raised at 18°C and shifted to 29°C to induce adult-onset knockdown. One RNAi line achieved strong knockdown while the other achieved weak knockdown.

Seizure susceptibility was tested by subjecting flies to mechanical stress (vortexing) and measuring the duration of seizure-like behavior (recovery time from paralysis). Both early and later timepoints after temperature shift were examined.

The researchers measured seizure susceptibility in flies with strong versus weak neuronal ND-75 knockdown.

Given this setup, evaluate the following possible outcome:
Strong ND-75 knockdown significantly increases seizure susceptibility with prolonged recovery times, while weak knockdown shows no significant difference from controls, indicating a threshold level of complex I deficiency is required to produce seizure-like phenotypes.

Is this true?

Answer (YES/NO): YES